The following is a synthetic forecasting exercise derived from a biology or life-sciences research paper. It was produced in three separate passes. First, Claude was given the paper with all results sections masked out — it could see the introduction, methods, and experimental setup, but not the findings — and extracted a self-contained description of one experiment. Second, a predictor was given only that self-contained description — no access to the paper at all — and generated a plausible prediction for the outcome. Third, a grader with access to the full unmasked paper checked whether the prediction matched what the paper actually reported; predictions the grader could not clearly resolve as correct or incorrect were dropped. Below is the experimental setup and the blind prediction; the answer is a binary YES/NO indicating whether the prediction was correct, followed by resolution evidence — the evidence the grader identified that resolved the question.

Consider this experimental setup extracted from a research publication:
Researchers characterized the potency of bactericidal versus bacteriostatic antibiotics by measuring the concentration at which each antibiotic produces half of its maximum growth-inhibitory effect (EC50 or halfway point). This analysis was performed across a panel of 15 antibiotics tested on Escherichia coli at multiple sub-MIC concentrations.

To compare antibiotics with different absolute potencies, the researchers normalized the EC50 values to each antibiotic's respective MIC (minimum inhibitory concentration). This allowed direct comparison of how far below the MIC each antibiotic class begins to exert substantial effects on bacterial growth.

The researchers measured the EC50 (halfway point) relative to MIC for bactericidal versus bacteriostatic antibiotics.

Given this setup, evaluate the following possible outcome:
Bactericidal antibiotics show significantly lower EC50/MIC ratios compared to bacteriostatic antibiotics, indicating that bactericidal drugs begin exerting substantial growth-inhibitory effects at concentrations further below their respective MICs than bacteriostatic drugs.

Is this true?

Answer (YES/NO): NO